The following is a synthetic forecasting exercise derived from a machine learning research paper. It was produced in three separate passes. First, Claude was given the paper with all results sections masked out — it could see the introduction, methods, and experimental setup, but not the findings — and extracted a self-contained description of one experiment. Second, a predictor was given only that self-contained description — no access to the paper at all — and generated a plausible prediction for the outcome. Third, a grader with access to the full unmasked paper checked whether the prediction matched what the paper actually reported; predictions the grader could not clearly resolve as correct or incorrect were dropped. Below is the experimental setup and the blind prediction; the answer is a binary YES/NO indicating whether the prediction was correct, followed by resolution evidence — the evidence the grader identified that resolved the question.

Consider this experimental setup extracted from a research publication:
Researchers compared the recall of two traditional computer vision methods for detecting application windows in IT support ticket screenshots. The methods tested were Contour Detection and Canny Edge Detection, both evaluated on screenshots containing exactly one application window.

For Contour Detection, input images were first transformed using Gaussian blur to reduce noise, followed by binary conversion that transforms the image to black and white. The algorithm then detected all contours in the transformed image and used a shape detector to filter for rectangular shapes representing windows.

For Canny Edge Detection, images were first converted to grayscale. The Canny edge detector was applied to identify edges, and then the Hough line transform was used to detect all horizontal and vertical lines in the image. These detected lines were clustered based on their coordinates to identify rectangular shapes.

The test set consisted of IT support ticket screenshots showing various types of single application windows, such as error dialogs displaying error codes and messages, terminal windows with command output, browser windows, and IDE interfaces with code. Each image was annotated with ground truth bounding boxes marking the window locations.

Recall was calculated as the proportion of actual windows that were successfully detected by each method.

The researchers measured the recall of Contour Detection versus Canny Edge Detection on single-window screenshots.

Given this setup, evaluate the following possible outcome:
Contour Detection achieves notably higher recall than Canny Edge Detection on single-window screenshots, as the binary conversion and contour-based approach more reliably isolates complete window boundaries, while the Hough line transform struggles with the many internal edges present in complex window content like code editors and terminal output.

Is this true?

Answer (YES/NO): NO